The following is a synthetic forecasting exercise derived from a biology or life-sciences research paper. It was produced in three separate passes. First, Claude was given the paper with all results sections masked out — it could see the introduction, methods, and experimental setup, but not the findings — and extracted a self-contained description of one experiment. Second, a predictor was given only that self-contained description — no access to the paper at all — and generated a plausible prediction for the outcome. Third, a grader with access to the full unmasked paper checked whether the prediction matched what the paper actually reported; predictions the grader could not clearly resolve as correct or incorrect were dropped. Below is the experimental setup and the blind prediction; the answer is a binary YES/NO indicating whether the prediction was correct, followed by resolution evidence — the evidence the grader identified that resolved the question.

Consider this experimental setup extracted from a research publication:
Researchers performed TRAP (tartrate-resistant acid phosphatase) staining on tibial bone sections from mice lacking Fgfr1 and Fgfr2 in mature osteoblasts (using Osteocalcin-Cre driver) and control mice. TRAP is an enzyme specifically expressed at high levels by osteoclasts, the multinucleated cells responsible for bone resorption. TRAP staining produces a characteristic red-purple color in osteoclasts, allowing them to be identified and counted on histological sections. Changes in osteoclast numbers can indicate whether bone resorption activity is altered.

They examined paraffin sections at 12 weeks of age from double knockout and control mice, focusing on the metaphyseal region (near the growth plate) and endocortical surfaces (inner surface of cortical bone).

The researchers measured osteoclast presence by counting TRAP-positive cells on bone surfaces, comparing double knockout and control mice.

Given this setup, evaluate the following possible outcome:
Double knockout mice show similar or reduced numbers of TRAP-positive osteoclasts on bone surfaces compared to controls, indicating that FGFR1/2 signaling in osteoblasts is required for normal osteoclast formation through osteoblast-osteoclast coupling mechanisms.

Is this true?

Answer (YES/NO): NO